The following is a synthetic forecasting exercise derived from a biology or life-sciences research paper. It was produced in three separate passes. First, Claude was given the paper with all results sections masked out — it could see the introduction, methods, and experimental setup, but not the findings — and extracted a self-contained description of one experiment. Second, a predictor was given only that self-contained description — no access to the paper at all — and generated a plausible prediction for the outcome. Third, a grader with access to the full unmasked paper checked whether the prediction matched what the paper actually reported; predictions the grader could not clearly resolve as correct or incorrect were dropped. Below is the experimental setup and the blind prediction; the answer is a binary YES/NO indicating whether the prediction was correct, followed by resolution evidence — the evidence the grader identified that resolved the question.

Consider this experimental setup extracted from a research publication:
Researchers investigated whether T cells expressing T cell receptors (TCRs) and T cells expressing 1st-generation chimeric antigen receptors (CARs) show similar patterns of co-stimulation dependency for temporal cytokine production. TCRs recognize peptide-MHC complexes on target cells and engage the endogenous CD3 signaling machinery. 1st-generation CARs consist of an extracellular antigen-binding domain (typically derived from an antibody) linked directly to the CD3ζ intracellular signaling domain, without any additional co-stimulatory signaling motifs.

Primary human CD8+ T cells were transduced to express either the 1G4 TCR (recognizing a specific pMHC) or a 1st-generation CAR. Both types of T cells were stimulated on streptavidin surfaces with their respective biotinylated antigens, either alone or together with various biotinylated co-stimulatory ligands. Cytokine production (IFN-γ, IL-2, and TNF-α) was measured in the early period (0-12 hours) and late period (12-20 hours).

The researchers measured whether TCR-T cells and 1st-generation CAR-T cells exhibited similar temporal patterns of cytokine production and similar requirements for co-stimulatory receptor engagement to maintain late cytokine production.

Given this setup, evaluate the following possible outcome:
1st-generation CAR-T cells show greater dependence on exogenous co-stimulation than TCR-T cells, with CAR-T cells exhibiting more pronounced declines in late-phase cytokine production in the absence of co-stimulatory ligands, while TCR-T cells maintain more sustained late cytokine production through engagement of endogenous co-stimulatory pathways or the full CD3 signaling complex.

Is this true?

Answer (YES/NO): NO